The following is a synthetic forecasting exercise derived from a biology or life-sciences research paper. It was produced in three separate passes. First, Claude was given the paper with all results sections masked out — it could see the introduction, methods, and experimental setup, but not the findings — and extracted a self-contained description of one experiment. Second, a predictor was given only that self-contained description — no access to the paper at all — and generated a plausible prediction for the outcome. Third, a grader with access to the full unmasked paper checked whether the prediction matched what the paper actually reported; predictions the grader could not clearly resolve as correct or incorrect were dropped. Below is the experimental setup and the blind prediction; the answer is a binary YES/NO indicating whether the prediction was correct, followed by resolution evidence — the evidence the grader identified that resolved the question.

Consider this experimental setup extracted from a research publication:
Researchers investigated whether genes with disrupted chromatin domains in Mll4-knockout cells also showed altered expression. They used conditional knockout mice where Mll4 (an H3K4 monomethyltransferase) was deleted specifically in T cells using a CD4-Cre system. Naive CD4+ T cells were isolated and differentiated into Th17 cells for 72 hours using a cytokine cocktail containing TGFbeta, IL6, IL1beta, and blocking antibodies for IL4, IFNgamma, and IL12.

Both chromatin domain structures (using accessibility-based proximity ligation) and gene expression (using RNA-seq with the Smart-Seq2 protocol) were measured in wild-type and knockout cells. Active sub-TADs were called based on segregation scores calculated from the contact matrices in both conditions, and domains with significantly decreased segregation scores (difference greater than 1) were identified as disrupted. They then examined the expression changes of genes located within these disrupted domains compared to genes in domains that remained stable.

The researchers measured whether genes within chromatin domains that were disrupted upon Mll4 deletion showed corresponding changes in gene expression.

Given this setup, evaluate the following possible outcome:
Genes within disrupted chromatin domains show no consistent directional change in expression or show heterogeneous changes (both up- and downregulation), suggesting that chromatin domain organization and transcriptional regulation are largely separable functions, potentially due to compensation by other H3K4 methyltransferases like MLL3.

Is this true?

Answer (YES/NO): NO